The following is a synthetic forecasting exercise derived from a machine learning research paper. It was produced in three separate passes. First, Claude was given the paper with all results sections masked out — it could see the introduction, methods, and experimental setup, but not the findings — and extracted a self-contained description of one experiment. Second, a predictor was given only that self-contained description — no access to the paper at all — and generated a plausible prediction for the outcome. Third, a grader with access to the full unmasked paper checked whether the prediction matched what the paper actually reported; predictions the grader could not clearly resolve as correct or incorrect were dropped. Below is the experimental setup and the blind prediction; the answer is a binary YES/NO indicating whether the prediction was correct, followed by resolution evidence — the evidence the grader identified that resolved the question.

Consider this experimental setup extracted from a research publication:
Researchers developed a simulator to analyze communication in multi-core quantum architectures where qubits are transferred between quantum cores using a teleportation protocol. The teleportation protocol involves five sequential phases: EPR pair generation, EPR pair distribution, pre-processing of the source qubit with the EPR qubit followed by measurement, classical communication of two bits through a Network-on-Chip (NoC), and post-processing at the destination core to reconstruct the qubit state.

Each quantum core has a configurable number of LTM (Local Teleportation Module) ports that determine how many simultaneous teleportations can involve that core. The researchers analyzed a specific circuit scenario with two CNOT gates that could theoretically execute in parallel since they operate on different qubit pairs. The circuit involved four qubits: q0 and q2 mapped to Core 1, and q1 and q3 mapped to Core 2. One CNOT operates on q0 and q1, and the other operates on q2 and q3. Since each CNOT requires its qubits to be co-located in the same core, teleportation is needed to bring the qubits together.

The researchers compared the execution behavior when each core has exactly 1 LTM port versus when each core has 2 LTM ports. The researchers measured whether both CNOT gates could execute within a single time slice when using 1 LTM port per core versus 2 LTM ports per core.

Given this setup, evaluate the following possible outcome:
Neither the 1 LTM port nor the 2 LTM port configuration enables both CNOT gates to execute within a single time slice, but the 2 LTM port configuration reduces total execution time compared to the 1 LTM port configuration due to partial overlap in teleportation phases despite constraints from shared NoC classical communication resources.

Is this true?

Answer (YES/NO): NO